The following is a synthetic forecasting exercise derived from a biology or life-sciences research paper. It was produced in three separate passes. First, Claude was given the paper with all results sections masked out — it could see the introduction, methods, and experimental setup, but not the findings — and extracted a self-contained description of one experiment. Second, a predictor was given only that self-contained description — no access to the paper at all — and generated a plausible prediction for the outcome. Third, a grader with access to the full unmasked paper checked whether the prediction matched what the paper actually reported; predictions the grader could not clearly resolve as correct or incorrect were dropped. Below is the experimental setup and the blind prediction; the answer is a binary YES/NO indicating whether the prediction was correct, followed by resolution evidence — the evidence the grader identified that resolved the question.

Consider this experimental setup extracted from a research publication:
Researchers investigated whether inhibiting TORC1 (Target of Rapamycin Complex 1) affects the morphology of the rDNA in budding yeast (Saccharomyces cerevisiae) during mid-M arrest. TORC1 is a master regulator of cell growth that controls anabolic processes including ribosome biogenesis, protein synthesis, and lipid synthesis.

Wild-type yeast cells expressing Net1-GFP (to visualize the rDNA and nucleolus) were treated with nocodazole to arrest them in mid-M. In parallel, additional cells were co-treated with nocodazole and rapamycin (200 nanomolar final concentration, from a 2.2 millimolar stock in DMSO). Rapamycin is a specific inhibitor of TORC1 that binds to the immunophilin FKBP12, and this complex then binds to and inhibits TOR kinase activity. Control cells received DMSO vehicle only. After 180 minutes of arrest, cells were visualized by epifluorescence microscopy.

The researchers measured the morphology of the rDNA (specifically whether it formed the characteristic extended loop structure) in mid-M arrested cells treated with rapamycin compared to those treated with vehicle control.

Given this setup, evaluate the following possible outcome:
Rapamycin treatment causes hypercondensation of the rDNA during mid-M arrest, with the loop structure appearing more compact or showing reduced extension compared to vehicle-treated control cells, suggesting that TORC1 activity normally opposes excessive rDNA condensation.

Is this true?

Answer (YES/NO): NO